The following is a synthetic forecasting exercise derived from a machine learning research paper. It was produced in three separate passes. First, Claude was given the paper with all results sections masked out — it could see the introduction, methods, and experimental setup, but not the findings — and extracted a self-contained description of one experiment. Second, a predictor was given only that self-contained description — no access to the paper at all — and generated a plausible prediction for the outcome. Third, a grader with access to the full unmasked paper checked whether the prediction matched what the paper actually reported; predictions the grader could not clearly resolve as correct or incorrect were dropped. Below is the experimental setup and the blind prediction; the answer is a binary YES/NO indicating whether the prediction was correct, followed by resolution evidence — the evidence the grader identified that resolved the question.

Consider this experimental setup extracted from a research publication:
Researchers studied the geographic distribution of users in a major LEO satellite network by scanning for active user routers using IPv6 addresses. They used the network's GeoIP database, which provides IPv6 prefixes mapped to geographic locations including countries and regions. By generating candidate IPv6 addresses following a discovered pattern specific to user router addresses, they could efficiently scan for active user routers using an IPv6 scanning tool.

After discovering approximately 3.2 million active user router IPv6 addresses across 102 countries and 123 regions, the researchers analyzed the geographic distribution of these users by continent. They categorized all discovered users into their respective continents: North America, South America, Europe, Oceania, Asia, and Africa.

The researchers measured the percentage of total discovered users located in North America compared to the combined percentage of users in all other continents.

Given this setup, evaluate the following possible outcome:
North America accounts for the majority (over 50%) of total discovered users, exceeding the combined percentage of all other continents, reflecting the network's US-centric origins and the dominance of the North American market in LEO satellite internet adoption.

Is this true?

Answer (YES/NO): YES